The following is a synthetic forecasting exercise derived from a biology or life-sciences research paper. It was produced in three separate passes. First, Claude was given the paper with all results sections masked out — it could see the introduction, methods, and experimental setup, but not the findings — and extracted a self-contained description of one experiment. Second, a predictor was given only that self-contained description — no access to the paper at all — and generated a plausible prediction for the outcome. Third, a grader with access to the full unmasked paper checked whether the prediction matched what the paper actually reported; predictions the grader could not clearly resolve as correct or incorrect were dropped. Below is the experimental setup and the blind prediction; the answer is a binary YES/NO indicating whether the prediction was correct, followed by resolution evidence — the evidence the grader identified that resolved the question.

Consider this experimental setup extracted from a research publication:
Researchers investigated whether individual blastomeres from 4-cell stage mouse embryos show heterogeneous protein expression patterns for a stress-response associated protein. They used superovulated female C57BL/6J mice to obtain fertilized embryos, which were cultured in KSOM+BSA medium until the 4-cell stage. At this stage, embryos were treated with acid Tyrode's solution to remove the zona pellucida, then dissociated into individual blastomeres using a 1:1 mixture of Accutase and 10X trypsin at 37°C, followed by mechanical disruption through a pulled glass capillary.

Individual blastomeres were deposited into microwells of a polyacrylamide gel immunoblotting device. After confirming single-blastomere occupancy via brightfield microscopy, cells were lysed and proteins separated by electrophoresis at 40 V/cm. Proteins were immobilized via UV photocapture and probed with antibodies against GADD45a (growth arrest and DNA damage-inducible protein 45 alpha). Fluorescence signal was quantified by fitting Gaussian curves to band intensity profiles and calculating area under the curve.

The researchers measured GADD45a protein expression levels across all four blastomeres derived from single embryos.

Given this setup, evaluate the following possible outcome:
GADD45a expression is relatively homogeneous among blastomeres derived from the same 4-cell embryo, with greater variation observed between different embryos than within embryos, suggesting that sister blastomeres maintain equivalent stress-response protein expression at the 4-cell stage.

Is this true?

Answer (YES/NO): NO